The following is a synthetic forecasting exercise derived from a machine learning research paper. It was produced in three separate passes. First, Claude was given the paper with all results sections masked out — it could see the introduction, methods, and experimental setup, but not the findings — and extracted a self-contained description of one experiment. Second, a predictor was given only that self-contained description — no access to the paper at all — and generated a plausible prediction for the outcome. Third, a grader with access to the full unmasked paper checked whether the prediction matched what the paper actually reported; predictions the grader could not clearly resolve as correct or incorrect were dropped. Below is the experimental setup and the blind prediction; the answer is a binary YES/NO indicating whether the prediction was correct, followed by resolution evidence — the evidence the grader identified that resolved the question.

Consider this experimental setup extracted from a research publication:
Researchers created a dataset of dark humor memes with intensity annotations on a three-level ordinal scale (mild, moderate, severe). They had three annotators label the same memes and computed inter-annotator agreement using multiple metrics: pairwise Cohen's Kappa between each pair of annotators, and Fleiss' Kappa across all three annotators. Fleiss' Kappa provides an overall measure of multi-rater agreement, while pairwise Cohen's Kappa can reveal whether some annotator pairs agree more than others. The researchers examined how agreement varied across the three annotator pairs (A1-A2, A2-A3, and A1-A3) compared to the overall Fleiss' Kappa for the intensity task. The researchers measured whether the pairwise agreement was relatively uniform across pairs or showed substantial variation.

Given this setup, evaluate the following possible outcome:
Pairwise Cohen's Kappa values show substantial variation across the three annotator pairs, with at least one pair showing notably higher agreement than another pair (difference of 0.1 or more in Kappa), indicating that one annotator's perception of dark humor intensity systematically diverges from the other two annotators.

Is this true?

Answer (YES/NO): YES